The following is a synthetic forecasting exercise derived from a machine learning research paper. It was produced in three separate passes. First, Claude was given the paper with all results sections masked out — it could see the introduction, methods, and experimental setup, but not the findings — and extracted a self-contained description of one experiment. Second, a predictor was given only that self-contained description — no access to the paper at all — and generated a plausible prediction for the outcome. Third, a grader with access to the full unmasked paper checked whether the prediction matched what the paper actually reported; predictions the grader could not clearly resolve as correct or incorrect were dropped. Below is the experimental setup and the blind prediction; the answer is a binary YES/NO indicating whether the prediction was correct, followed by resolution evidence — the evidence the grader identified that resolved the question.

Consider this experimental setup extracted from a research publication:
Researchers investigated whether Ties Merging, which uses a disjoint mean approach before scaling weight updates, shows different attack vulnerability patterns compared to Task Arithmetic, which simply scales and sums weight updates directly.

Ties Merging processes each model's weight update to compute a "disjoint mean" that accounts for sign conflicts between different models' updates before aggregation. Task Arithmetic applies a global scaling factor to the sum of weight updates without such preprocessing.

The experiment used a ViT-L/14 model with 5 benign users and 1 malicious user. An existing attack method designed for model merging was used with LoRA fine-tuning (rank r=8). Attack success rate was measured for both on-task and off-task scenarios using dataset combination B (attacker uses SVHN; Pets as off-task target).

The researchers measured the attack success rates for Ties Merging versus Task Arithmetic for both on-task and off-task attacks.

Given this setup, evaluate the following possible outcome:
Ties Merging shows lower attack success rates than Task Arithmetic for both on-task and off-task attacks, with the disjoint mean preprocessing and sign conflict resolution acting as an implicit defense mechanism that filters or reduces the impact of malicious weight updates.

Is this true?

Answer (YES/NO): NO